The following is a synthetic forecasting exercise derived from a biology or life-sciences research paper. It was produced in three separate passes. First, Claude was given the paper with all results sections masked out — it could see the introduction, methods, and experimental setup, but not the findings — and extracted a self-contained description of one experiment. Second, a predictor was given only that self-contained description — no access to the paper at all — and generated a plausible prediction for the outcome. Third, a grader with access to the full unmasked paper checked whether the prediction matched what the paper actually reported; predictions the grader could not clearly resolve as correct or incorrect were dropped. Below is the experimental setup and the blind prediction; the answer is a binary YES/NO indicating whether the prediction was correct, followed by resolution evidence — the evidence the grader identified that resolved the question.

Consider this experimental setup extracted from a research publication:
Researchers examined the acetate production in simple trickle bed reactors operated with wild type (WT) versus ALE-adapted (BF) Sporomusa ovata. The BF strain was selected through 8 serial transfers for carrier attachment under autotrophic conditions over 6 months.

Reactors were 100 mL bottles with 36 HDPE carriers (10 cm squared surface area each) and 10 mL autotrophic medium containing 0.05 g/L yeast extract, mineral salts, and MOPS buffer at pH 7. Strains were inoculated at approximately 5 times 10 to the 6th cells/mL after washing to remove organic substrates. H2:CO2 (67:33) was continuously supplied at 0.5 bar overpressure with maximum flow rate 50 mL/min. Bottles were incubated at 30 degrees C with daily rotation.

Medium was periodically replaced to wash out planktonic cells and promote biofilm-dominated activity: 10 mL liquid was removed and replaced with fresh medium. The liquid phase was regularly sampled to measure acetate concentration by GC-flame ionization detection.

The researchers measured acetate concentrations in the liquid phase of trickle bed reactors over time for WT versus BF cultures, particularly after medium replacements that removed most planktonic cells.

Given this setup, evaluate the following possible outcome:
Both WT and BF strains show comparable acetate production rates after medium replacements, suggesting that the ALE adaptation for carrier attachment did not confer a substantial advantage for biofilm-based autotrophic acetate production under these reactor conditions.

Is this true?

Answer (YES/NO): YES